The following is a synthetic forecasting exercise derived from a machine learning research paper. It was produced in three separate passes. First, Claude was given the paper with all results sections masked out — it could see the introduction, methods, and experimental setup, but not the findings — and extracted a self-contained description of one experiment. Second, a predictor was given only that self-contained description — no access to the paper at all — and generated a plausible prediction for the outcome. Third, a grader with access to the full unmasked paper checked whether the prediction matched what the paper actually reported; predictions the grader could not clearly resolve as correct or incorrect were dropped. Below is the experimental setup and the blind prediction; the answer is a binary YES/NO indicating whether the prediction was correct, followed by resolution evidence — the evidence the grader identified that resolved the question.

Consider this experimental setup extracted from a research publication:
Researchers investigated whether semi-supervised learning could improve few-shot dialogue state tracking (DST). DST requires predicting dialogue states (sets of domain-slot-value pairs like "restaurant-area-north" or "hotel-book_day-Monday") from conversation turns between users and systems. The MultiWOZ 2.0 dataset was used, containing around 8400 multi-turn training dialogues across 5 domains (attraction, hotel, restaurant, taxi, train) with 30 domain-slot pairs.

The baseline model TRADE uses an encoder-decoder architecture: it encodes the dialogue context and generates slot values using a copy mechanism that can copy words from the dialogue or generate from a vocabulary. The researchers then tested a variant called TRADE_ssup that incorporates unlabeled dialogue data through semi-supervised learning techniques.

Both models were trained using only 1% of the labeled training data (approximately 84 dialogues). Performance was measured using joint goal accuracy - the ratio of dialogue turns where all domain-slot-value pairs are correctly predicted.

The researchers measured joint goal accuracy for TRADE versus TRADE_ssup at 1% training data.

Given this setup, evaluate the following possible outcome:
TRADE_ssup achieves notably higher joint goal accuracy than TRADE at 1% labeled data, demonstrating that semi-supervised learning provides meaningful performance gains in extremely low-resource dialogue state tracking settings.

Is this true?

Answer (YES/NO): YES